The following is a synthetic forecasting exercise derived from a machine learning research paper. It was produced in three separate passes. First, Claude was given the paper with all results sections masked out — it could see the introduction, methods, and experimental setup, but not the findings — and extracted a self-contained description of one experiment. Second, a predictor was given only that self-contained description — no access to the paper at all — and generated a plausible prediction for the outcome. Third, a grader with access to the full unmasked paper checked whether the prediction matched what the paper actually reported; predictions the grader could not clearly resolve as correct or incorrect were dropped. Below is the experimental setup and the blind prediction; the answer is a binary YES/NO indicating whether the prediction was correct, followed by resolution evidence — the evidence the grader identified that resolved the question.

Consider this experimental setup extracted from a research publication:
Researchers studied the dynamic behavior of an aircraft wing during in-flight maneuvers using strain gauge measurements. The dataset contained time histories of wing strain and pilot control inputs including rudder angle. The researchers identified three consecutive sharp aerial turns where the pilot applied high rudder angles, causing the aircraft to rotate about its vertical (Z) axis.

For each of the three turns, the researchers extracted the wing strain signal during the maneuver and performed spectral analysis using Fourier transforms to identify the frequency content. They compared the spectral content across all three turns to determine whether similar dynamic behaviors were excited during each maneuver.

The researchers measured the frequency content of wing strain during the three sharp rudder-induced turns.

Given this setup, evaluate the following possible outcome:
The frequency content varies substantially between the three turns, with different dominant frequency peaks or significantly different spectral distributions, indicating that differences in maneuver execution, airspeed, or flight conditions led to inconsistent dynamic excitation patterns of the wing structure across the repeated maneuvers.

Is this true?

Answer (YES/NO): NO